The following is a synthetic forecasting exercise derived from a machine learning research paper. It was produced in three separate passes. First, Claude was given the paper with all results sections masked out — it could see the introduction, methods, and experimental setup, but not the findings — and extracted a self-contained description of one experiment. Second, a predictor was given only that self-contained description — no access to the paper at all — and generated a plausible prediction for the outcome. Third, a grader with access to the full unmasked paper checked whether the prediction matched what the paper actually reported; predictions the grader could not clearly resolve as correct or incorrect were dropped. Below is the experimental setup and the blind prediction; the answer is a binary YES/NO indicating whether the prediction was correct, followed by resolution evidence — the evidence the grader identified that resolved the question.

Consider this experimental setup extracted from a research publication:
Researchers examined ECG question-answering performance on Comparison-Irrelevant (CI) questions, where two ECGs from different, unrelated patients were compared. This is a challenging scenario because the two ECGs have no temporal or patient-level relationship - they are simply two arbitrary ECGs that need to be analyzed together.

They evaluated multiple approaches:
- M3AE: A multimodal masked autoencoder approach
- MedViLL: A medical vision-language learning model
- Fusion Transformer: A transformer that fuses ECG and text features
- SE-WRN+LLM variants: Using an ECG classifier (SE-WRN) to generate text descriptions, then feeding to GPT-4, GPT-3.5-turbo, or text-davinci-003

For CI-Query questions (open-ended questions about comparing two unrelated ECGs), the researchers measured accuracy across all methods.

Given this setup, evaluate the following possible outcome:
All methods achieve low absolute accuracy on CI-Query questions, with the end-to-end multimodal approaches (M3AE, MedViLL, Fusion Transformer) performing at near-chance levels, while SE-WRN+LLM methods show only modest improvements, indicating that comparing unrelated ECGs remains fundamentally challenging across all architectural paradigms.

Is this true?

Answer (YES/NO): NO